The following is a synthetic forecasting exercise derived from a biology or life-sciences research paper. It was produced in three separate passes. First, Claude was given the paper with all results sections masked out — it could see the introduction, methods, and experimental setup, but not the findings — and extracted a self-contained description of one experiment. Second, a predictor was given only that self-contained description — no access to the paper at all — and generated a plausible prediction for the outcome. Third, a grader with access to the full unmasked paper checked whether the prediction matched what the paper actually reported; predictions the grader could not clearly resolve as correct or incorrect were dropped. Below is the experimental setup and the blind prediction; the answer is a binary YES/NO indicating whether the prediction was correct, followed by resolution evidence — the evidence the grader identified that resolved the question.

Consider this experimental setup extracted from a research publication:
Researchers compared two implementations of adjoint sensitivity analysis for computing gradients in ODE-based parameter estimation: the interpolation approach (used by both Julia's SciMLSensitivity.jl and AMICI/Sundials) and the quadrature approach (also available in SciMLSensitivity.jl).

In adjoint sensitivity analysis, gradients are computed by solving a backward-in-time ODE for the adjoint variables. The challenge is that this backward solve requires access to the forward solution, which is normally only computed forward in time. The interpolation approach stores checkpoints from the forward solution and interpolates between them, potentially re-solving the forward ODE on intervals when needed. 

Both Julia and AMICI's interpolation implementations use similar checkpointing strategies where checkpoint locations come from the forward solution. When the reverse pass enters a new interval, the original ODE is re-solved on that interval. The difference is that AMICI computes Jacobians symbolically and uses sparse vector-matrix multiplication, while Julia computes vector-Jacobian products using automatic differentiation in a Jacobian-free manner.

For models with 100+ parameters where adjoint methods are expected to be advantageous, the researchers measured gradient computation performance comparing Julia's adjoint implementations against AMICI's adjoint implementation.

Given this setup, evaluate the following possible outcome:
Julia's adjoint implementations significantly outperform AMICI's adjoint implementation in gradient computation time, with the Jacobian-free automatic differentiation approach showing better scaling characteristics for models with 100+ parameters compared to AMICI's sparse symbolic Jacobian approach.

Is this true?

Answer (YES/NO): NO